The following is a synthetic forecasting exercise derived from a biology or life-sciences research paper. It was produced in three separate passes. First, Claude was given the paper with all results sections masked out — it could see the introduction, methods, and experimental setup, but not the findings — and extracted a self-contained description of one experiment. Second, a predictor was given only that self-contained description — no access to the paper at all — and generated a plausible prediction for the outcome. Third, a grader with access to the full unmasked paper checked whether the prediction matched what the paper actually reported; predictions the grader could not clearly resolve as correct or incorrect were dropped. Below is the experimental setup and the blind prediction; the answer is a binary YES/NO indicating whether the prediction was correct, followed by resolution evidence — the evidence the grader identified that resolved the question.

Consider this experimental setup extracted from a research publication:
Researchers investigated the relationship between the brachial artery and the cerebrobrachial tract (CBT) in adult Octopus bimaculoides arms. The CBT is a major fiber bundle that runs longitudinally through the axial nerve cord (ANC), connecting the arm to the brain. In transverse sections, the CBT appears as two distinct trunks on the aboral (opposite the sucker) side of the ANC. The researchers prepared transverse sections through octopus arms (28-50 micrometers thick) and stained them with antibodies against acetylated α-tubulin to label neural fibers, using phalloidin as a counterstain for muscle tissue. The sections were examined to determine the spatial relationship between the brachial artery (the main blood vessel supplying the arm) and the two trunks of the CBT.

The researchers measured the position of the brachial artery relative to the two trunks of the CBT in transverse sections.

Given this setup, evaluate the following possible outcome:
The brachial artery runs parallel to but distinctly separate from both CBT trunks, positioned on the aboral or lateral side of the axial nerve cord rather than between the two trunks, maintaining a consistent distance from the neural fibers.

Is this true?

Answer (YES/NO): NO